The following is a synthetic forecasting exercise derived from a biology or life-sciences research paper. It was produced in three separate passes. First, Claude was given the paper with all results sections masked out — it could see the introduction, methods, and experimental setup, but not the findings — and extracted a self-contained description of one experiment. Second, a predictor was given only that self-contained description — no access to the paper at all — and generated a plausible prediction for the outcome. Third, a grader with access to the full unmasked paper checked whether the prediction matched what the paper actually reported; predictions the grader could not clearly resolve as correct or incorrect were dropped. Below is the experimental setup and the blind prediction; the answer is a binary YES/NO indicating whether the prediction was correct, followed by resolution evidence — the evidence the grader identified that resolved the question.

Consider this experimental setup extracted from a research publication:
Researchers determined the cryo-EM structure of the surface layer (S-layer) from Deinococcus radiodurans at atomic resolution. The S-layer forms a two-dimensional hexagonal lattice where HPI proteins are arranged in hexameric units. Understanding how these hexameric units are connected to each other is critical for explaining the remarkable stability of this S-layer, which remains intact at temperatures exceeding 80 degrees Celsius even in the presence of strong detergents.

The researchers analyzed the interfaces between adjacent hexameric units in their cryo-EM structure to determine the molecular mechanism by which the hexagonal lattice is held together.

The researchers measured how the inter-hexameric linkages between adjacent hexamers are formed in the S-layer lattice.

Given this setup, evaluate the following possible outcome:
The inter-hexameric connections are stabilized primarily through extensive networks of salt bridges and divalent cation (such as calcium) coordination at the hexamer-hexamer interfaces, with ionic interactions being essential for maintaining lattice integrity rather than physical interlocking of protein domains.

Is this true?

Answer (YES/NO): NO